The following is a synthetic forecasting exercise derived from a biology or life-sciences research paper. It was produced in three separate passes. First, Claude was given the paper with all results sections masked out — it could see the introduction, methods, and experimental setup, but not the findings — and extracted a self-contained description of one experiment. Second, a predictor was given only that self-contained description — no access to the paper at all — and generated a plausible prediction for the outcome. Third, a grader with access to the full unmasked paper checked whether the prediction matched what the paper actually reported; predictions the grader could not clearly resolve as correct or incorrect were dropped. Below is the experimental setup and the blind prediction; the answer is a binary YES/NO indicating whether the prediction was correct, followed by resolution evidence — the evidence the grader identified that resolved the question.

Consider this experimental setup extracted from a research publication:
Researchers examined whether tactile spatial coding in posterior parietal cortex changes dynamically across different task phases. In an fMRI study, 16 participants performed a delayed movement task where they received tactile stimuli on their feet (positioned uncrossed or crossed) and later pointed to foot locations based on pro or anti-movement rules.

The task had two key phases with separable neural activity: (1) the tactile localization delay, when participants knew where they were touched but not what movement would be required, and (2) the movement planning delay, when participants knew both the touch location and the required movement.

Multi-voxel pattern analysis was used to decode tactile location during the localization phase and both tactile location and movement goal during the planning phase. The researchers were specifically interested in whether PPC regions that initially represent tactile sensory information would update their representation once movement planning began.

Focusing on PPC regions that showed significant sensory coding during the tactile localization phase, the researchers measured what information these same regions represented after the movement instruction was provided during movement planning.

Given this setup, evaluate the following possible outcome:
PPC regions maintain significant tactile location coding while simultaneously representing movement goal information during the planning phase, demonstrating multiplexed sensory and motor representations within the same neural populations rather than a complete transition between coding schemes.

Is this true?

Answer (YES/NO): NO